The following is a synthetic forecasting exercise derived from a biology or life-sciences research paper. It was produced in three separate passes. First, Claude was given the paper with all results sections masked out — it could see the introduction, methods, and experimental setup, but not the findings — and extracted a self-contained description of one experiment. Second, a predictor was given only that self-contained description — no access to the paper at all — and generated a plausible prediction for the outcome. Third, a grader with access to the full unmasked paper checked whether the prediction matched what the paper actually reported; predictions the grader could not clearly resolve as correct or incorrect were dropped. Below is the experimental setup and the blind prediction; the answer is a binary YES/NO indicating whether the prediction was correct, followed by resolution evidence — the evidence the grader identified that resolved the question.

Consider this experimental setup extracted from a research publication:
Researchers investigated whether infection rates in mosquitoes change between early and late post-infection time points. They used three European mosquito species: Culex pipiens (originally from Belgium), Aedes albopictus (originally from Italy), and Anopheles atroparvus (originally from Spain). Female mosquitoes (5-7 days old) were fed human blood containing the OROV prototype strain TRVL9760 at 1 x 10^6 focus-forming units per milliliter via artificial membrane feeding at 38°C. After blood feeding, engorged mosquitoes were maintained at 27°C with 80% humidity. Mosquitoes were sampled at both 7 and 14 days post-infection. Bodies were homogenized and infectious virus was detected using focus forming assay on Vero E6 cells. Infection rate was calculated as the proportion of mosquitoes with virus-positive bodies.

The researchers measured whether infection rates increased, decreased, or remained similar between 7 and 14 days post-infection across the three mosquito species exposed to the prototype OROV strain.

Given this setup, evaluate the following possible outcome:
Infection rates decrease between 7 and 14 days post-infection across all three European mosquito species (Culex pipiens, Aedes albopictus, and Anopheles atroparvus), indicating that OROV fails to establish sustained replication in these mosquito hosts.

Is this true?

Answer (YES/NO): NO